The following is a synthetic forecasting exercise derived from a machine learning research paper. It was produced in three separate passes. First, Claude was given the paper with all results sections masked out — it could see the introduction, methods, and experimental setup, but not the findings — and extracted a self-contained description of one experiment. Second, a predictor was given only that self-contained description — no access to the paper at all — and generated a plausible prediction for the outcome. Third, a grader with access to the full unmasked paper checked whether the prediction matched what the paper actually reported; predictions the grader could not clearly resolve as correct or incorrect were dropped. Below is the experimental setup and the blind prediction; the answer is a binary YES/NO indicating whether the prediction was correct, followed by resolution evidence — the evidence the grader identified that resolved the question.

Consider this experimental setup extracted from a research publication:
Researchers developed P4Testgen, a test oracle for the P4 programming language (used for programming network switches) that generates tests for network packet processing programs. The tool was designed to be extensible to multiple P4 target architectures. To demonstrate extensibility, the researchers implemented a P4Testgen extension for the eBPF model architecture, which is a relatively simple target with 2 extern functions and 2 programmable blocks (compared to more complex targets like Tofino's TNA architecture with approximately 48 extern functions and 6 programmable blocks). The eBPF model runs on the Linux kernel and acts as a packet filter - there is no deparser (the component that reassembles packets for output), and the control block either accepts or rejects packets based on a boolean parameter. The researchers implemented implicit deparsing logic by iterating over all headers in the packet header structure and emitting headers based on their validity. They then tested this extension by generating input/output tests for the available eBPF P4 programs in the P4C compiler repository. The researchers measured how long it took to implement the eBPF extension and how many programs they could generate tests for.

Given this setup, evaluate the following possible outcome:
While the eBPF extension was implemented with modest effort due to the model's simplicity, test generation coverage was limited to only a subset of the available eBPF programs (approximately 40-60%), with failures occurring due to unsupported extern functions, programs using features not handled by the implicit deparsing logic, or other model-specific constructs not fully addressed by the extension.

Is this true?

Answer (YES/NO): NO